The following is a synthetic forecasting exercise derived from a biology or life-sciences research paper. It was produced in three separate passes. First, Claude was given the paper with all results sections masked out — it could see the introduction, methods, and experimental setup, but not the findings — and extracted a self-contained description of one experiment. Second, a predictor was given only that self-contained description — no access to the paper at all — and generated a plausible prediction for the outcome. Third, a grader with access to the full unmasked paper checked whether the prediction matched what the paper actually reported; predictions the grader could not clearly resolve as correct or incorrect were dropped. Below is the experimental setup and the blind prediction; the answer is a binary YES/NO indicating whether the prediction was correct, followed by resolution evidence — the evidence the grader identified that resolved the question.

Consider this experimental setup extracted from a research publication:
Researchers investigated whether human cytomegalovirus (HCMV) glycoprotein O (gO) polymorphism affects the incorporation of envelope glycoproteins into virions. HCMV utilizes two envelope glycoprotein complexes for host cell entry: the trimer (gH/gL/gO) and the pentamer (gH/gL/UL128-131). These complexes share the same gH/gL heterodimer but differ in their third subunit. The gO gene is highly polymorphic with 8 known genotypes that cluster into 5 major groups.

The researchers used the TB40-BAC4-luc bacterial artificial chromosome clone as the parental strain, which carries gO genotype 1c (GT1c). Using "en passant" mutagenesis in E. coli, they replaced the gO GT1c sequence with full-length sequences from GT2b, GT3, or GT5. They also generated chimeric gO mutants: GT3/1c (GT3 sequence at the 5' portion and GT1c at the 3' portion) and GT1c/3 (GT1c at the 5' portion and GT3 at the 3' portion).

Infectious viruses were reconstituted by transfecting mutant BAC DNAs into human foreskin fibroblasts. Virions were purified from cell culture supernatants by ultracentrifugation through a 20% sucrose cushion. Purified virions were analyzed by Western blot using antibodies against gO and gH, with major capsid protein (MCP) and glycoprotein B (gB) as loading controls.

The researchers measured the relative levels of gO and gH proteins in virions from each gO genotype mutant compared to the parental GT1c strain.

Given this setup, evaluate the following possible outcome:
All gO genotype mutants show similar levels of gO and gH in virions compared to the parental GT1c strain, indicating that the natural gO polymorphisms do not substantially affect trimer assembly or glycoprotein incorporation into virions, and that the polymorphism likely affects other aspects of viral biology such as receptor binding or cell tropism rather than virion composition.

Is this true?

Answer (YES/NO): NO